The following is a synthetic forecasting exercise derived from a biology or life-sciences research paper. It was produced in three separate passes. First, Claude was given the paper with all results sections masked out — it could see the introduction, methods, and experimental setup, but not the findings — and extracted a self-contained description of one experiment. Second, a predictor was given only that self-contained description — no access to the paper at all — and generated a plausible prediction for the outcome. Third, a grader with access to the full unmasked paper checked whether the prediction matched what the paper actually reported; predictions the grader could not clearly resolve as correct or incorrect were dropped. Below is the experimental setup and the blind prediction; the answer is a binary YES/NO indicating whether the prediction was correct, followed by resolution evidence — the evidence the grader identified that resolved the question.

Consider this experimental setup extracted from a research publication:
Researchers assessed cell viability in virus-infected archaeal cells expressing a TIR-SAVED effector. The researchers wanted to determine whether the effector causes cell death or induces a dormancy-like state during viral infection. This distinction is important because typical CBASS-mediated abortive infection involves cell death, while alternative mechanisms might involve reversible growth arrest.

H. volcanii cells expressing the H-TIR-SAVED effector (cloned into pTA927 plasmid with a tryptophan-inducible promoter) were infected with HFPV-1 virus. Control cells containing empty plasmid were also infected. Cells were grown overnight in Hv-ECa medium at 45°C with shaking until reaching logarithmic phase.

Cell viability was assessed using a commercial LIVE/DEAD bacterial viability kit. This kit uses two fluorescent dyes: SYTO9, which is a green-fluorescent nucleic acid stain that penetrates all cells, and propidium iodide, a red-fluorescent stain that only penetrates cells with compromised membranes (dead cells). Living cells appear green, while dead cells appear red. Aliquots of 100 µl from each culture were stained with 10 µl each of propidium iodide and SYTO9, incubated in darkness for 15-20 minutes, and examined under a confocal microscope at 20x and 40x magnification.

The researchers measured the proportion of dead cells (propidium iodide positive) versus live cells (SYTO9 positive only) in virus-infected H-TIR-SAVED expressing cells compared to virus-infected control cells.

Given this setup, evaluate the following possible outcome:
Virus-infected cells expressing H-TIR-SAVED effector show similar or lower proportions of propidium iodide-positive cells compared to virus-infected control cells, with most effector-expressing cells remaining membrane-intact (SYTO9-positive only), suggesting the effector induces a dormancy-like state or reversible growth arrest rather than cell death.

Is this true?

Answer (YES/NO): YES